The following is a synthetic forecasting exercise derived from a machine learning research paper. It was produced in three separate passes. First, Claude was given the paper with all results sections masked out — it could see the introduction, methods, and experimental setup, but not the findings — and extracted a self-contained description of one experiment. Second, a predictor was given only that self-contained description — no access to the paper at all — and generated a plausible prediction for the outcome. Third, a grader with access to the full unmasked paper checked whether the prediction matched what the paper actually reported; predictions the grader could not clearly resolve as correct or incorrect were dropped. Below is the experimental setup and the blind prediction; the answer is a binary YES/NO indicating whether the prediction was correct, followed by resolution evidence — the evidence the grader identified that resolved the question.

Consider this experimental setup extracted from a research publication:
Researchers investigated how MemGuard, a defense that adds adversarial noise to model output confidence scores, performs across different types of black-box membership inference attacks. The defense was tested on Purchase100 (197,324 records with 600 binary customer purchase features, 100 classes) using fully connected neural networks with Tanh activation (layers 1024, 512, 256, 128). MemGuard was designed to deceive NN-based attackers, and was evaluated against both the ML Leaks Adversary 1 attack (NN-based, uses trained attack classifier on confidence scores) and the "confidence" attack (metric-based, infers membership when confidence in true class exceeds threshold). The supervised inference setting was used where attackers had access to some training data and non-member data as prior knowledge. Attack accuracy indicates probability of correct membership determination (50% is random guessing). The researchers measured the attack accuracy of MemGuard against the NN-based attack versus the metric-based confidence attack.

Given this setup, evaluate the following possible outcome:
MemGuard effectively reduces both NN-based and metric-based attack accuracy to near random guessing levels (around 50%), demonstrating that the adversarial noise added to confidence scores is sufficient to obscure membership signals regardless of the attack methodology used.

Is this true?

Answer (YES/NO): NO